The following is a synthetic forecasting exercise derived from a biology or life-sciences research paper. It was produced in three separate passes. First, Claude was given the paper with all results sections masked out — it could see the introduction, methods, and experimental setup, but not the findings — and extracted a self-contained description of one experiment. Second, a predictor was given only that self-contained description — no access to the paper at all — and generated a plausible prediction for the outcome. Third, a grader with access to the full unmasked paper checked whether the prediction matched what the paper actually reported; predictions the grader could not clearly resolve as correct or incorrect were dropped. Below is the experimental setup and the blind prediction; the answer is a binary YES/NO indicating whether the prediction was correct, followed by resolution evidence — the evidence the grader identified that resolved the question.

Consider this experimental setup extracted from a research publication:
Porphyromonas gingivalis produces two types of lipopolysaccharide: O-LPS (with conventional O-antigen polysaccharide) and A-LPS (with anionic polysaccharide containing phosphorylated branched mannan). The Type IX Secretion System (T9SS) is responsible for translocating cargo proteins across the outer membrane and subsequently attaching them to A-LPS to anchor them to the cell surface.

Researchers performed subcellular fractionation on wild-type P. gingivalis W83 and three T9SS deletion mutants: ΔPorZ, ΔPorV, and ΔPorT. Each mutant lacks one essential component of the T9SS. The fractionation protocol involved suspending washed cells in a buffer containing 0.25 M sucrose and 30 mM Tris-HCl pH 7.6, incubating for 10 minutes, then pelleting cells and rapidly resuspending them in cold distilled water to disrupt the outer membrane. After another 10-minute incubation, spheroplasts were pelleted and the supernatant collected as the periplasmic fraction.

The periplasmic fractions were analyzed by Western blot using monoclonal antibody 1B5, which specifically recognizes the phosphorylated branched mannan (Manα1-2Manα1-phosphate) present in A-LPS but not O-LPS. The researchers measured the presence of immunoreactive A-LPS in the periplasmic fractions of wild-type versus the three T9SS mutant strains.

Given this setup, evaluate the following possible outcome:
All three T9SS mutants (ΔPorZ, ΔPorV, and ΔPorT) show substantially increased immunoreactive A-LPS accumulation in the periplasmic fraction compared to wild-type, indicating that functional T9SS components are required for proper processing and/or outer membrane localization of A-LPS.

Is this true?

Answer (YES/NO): YES